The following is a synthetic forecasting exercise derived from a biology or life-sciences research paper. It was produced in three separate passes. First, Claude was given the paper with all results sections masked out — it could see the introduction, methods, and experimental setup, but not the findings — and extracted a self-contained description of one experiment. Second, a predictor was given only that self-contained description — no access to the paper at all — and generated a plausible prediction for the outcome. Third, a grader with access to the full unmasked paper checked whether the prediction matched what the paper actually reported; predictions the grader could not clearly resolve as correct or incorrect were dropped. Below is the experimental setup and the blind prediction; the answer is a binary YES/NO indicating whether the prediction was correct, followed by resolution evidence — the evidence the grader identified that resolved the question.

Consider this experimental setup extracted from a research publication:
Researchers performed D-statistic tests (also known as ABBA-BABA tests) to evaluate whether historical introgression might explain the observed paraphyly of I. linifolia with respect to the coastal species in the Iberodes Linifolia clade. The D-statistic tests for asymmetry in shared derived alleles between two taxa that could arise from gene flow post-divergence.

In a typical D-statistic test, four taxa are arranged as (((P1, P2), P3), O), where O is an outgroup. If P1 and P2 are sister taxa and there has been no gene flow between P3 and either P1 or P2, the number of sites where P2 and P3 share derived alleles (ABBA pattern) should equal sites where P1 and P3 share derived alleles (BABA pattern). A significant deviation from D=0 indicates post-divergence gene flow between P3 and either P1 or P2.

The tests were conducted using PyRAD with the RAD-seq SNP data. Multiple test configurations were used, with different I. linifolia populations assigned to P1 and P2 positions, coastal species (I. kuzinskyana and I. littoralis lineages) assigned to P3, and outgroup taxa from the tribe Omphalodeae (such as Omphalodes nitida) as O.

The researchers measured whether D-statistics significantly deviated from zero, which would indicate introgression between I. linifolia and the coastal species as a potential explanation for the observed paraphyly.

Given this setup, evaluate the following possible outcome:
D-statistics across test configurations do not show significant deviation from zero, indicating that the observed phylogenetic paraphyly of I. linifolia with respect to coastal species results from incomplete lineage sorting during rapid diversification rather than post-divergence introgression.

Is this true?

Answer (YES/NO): NO